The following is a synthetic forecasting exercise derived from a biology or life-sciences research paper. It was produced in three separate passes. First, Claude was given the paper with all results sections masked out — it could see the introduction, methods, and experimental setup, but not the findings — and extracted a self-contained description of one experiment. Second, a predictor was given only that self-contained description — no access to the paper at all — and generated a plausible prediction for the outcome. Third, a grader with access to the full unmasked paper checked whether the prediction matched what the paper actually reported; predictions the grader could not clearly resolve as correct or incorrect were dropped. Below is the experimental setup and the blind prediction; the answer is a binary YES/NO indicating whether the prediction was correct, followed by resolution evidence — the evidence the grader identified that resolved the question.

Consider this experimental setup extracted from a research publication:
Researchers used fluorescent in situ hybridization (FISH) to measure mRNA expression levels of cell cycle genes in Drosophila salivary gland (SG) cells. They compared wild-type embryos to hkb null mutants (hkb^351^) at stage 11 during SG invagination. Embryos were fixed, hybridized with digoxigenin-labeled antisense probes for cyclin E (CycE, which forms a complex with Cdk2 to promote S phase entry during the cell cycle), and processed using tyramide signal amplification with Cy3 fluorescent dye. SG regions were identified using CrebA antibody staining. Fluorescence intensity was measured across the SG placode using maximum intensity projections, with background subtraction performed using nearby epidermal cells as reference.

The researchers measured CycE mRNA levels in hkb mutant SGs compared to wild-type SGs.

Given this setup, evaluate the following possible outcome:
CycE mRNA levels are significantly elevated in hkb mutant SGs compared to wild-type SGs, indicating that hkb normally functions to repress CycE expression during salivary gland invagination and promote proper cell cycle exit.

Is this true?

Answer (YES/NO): YES